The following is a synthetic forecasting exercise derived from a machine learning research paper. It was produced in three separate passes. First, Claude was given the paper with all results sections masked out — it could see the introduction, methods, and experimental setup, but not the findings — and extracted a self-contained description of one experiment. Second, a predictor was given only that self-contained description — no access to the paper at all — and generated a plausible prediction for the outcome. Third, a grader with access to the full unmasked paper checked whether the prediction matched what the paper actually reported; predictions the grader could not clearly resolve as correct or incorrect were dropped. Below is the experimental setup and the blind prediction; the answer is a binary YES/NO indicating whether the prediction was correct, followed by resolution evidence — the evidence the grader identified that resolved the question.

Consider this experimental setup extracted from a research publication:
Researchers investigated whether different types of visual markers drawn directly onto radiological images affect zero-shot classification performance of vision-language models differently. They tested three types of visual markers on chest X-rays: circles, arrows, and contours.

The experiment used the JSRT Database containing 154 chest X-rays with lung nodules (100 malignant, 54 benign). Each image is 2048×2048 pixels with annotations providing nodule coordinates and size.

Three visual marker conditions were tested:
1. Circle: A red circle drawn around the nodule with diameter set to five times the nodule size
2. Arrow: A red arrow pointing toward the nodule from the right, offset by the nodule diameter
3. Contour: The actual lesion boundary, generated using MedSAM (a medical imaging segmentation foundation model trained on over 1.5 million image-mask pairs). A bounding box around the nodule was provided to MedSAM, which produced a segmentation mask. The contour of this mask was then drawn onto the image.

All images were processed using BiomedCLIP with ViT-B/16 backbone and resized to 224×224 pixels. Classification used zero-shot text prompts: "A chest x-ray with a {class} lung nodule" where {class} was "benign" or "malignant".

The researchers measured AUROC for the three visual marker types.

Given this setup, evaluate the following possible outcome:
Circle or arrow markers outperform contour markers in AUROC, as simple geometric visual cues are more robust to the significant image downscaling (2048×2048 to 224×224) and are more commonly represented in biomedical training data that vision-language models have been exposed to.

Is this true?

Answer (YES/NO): NO